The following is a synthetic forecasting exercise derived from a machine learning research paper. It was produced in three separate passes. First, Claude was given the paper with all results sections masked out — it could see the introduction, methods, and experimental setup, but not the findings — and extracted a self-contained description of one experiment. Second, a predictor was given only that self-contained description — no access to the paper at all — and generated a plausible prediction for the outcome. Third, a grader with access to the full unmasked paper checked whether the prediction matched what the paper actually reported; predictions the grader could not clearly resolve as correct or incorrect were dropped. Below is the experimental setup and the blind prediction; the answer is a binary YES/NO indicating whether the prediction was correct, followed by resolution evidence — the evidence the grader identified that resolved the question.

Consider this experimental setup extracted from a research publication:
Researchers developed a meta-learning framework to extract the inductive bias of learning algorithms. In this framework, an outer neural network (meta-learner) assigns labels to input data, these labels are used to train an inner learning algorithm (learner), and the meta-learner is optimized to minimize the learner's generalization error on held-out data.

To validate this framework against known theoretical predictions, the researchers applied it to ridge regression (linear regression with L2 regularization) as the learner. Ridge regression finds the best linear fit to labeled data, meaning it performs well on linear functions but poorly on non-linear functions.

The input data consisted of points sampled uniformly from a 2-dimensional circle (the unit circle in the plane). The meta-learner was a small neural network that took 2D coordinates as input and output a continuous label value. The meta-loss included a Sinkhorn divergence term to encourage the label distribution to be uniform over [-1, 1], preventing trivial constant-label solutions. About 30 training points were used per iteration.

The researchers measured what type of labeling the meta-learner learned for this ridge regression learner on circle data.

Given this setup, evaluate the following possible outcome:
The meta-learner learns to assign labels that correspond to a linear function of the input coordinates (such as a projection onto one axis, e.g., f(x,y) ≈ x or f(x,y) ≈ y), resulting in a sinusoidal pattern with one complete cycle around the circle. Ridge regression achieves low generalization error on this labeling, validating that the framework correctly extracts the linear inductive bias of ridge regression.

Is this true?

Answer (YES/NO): YES